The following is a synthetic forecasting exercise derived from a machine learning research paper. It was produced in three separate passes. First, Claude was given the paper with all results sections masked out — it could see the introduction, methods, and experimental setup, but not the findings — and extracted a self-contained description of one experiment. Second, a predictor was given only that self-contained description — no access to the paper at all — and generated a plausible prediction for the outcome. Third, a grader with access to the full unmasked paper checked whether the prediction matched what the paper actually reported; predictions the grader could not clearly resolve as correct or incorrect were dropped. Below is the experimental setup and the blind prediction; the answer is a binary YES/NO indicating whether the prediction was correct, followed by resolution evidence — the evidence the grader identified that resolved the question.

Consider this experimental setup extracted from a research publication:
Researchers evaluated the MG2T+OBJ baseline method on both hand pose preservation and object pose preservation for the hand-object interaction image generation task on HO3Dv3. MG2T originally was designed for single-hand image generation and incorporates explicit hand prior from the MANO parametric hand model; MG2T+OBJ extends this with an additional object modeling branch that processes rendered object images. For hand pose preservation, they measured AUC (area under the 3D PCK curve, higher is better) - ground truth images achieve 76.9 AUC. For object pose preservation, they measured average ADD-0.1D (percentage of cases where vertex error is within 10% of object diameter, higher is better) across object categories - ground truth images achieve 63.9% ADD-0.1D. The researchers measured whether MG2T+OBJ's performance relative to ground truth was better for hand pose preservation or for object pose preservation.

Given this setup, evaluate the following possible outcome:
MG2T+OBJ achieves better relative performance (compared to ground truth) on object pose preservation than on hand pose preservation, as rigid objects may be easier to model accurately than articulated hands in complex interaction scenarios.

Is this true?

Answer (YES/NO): NO